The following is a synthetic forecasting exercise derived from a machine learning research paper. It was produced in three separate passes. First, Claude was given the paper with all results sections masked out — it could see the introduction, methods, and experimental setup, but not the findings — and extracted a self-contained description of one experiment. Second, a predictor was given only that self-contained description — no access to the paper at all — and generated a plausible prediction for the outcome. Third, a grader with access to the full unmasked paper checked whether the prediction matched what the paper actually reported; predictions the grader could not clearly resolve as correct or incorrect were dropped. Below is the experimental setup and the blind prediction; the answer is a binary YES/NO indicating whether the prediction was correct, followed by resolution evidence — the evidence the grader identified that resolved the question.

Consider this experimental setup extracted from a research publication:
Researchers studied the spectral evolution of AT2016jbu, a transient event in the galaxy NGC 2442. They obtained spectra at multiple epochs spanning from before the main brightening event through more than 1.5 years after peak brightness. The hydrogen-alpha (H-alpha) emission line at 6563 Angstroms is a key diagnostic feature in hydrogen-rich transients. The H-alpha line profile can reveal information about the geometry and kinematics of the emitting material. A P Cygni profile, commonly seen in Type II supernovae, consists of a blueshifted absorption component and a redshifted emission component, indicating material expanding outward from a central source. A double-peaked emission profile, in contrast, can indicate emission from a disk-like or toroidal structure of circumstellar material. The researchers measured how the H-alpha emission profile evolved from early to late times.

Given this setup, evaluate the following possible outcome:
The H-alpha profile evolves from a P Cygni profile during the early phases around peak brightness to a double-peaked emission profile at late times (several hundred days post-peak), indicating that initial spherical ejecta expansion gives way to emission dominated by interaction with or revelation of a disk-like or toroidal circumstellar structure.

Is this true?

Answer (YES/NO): NO